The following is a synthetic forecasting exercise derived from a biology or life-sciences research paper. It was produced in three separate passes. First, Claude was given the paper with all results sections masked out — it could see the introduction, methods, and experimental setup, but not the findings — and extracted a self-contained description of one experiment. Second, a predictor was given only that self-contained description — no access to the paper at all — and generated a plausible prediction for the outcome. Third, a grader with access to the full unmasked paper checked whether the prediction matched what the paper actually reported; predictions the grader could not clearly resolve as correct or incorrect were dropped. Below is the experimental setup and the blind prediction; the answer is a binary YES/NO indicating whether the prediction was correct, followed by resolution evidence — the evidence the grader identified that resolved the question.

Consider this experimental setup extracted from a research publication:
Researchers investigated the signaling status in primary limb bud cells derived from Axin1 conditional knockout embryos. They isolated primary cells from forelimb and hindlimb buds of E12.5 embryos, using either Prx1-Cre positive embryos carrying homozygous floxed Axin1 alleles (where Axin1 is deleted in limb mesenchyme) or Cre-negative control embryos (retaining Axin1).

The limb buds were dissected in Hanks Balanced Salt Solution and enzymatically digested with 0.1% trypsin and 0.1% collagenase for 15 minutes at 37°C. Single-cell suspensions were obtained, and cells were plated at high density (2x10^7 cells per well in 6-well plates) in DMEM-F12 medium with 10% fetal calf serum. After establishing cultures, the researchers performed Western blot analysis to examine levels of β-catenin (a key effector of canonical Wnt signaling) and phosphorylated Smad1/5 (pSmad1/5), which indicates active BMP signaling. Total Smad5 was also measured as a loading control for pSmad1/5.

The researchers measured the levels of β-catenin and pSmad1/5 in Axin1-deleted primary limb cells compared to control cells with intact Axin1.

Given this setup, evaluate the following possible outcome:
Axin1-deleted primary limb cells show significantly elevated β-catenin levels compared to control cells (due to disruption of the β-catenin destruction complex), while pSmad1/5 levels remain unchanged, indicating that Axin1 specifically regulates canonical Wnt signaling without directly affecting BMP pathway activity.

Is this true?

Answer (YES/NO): NO